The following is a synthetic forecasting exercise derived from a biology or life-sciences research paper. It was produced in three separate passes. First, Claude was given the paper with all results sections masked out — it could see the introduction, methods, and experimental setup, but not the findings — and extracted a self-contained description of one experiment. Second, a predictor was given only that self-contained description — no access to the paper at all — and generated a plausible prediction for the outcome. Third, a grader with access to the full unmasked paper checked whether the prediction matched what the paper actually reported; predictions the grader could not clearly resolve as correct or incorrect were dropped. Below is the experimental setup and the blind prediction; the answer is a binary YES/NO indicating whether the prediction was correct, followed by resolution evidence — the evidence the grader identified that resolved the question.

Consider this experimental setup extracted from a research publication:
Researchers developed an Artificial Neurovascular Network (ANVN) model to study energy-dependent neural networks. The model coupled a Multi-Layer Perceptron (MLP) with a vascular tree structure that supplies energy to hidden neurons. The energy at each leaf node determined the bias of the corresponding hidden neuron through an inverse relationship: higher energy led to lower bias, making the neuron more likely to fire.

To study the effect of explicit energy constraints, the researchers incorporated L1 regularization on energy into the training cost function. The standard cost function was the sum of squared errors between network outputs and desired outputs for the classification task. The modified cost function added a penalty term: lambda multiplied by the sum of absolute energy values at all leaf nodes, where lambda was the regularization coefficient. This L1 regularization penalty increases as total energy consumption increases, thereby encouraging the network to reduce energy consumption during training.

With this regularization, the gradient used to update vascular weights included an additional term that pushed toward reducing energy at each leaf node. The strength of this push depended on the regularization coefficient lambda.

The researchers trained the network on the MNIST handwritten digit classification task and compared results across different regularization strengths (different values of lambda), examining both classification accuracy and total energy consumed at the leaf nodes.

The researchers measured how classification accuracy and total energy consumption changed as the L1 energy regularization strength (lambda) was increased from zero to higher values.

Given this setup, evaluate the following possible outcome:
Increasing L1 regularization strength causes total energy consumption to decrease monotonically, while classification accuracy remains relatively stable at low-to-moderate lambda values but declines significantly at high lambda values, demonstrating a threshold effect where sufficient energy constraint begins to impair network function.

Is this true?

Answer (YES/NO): NO